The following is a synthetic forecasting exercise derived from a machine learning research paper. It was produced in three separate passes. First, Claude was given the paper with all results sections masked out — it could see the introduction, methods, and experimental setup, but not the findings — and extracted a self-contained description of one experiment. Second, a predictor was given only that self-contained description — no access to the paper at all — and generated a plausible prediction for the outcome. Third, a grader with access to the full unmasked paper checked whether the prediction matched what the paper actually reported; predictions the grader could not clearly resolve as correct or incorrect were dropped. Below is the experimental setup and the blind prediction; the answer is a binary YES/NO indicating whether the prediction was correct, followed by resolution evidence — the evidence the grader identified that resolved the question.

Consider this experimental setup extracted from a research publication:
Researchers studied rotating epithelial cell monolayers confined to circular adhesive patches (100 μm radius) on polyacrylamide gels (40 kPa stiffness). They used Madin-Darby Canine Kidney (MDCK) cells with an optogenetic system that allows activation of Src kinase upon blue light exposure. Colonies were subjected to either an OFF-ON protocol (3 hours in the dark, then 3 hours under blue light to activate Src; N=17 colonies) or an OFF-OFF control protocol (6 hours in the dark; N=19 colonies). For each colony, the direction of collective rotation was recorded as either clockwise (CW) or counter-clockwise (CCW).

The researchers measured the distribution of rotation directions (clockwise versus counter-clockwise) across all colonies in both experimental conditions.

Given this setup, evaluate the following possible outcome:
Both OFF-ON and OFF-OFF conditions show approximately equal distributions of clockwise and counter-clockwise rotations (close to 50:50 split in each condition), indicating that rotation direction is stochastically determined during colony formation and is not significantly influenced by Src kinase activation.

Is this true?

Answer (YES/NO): YES